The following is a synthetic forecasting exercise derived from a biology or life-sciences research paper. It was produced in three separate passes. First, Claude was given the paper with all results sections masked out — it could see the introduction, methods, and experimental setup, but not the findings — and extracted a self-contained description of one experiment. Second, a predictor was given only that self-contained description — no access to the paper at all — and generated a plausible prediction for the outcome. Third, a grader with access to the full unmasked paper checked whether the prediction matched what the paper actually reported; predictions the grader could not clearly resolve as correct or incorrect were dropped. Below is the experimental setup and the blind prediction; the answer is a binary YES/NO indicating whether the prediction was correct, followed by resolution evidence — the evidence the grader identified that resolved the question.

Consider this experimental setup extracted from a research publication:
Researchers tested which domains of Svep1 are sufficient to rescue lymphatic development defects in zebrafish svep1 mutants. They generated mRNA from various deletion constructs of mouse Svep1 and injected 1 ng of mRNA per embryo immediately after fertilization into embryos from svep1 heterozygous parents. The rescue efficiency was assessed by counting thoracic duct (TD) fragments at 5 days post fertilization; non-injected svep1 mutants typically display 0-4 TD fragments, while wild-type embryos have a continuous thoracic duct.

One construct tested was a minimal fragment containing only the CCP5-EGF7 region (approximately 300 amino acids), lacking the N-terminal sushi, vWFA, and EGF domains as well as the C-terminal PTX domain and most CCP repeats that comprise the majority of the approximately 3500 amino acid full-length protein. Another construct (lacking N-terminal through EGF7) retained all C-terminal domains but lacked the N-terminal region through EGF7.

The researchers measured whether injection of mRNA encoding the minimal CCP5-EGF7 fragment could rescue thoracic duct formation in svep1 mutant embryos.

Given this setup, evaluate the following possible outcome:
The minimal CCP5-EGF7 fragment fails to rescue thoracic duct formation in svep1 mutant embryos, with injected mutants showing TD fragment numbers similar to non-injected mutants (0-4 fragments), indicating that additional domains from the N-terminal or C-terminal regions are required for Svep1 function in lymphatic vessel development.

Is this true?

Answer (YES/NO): NO